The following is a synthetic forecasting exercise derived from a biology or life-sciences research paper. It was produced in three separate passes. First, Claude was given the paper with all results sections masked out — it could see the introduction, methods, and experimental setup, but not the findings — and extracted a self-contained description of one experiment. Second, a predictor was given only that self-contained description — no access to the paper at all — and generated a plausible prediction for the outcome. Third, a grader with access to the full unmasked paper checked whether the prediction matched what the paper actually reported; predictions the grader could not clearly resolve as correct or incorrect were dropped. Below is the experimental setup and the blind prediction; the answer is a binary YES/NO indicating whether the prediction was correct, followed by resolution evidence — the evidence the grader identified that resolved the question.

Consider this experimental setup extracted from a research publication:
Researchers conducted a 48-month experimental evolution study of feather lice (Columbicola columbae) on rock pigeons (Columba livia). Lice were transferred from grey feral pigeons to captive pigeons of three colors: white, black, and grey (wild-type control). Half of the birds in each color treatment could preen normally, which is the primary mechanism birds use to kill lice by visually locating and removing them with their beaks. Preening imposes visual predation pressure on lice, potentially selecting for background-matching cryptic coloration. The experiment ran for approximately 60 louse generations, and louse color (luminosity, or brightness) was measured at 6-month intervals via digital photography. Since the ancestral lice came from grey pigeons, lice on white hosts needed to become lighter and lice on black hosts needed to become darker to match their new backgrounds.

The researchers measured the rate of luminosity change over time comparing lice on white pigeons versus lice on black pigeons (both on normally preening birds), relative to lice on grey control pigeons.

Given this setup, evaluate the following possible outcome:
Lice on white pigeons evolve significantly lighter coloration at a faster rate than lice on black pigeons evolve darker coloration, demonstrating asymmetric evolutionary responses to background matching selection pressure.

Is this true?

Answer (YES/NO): YES